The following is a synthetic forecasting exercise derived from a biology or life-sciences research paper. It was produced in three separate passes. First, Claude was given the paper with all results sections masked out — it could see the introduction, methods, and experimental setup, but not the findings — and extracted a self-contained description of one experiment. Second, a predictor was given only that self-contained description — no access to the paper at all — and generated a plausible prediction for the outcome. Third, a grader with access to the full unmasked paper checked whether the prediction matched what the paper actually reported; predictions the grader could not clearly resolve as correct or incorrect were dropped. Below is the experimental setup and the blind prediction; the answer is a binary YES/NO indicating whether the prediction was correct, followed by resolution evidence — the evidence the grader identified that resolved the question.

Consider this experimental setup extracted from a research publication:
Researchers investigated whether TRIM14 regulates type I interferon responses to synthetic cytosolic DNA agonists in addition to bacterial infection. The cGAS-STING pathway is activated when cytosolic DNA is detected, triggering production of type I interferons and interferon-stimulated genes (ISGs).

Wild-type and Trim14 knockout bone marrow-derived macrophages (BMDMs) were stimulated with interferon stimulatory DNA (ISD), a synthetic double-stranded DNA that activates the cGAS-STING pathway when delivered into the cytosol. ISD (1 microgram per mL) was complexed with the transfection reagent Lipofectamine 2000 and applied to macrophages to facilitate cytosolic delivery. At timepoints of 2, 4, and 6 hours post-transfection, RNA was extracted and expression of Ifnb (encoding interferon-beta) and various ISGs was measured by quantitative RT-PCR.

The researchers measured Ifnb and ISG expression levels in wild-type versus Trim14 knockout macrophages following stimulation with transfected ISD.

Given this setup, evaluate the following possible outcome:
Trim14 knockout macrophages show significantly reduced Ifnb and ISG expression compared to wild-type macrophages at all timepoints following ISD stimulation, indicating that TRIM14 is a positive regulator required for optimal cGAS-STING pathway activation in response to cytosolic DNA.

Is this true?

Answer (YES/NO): NO